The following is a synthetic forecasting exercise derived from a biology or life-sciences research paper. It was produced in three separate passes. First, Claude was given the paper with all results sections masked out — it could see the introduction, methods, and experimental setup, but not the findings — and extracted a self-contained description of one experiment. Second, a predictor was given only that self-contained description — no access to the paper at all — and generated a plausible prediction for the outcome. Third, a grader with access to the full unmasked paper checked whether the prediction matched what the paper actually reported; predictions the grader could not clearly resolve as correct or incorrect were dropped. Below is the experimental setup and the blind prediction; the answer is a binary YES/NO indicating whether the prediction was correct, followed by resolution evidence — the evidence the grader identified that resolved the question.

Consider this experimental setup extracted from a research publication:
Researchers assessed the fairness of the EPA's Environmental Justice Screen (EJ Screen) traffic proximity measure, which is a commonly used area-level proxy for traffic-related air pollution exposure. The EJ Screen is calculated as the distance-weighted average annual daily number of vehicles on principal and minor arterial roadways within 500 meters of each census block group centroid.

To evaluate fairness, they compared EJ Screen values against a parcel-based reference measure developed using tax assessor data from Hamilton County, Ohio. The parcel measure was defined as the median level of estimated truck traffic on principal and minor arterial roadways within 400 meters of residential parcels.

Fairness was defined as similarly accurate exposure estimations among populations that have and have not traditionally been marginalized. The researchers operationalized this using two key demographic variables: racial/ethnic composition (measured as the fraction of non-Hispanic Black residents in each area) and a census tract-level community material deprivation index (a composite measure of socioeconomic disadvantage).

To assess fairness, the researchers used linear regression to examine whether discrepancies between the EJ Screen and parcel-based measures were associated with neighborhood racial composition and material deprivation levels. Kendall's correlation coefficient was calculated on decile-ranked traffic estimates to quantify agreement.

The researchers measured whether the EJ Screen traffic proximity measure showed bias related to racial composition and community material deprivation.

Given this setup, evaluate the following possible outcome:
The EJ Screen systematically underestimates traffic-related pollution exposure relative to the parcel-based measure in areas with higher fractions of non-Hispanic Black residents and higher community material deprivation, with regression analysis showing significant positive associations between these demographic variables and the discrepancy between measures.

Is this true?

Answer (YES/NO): NO